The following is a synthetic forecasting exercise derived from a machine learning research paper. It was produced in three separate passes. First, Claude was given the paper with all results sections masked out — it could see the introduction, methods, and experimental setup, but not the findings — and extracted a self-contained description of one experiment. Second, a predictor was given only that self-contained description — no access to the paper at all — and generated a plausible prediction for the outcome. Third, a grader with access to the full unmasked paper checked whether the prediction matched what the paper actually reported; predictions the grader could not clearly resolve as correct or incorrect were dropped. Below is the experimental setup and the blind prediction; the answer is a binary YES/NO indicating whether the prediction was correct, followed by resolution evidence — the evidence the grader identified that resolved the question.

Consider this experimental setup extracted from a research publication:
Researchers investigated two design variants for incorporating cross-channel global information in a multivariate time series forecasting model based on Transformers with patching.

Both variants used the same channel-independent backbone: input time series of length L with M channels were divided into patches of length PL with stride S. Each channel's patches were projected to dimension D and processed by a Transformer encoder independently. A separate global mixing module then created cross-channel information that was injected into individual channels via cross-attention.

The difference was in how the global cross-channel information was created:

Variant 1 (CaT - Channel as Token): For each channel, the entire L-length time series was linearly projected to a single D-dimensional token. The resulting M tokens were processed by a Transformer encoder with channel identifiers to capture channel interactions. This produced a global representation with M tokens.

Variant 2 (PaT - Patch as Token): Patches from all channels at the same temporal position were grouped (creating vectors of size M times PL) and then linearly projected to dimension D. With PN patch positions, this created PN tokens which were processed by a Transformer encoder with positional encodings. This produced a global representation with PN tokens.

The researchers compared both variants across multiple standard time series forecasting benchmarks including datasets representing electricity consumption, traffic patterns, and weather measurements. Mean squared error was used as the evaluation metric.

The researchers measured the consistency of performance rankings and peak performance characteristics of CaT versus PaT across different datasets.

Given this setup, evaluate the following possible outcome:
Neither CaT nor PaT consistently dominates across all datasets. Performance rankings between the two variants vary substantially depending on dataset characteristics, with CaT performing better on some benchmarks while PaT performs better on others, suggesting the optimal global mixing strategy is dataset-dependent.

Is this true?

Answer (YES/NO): NO